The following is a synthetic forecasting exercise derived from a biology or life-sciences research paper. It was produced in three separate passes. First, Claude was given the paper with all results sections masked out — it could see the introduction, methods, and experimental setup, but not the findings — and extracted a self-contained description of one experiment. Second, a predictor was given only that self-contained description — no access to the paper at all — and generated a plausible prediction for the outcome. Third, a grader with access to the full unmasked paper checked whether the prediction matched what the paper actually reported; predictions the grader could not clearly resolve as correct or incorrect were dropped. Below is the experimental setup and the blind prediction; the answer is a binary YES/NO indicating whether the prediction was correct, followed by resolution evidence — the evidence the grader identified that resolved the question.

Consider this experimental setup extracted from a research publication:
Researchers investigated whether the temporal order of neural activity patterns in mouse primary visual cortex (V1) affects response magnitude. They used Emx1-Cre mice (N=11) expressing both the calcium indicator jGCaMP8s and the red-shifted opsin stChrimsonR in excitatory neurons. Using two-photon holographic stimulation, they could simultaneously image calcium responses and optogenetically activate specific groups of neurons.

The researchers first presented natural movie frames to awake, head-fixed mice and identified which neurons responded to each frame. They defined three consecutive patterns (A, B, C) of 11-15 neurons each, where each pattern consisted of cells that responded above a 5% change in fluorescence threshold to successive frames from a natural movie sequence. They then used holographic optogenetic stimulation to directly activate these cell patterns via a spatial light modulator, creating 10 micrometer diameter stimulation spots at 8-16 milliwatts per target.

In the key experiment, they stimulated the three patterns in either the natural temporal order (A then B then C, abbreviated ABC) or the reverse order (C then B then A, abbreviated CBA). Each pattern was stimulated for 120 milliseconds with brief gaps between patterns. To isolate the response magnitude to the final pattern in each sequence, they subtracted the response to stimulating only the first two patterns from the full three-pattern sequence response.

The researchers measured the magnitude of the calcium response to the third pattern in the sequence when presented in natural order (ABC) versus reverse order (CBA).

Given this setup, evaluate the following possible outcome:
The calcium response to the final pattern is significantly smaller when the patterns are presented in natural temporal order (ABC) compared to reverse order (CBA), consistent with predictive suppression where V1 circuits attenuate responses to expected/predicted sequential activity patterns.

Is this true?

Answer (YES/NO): NO